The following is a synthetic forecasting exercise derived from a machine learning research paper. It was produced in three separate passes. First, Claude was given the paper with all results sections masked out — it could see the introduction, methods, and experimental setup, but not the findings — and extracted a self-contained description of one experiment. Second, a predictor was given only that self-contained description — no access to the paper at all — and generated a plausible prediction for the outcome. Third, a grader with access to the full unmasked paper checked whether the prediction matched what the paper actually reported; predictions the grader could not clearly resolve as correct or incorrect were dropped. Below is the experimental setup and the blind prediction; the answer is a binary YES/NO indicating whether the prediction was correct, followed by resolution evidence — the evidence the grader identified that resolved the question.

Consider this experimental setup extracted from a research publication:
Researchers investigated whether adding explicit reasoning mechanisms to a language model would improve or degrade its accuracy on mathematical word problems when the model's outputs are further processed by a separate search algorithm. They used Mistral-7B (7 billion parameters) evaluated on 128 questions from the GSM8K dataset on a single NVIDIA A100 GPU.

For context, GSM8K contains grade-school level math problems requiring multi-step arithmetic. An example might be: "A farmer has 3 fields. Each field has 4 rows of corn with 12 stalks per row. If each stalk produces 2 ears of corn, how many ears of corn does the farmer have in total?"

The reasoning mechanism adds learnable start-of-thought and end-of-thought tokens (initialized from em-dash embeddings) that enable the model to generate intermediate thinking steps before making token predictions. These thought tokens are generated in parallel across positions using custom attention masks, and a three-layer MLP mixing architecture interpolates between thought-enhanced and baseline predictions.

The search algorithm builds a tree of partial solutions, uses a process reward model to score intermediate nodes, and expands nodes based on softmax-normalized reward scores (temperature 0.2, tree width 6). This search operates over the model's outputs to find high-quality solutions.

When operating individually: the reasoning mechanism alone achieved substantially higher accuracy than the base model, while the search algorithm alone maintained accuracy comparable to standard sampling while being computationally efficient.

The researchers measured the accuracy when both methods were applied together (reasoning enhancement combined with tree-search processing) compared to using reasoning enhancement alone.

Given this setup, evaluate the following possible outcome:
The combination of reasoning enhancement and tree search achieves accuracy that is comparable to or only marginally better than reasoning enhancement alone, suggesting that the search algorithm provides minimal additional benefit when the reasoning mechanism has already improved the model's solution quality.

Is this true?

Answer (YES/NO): NO